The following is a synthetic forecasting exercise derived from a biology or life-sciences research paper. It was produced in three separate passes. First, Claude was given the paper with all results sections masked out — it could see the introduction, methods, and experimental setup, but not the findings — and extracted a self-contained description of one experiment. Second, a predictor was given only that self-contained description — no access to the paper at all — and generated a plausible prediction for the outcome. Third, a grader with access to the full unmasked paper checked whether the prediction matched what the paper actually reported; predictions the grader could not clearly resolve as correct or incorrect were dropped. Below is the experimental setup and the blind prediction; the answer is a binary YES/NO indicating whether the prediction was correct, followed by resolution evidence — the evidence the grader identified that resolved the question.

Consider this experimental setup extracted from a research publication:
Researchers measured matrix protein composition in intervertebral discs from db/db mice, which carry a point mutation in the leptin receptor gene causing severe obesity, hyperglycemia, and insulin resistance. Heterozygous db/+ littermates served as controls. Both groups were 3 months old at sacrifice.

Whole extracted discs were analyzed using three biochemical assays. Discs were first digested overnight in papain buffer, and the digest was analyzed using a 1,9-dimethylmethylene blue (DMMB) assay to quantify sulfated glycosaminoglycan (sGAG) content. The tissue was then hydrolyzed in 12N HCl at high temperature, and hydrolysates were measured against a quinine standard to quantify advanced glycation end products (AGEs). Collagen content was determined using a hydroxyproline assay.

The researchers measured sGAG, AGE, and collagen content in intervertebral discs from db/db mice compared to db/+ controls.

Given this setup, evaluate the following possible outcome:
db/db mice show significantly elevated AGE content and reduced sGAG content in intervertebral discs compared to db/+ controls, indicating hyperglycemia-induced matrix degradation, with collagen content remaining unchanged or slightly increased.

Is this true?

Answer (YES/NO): NO